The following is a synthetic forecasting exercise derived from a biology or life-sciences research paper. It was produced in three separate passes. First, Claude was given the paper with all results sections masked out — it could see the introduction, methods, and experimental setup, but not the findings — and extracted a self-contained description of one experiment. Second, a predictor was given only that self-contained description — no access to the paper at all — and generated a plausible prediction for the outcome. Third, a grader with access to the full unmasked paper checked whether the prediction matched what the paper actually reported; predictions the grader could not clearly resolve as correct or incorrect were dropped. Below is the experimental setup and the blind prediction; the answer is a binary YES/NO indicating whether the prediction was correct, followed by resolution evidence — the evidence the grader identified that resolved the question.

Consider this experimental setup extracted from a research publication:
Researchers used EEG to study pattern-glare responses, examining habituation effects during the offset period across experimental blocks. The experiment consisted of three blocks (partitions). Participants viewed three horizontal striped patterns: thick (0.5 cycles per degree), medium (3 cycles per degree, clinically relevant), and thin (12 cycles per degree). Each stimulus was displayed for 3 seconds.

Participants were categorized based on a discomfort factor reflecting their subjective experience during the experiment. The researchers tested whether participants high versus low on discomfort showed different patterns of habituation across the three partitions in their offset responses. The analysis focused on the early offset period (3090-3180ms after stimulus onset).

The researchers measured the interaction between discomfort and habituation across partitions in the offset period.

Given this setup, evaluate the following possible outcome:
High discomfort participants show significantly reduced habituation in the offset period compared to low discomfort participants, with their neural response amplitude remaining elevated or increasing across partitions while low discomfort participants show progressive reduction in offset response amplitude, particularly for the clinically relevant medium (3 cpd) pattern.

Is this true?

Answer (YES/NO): NO